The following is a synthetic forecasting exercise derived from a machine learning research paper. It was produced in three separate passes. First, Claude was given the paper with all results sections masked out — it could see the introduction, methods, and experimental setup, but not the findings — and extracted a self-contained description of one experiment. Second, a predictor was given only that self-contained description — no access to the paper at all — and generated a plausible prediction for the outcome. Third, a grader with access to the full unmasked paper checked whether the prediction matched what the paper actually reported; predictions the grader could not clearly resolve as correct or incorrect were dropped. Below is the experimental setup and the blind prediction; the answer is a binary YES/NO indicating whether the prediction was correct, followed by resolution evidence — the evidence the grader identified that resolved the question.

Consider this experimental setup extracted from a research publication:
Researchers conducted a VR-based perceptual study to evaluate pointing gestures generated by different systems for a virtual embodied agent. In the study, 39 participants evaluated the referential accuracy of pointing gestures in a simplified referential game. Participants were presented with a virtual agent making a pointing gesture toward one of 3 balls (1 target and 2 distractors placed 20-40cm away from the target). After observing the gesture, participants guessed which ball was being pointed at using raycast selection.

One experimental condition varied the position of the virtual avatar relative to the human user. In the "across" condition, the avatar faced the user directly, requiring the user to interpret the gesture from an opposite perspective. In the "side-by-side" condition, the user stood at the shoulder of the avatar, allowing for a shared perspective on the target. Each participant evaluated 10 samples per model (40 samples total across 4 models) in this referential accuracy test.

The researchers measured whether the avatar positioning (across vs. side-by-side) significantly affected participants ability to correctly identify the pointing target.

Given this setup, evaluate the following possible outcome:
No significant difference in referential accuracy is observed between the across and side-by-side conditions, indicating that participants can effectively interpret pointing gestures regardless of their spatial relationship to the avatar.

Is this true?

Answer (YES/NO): YES